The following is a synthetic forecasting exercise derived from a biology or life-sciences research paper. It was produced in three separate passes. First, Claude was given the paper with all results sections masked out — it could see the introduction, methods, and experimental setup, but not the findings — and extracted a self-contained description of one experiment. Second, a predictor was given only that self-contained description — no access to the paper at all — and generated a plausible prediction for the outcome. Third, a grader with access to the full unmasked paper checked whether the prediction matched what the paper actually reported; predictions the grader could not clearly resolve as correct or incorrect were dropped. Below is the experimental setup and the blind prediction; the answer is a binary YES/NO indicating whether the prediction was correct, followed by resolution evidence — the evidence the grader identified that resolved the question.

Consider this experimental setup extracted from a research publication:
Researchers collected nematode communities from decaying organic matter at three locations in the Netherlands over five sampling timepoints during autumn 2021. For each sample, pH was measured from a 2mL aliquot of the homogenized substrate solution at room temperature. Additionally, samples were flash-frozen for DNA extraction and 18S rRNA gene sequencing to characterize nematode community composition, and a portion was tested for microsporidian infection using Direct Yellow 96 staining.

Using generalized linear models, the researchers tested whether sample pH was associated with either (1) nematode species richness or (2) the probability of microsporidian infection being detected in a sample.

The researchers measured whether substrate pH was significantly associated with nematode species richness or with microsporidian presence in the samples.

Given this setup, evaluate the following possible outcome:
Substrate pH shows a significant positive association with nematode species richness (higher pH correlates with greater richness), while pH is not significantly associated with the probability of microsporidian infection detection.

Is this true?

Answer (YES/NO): NO